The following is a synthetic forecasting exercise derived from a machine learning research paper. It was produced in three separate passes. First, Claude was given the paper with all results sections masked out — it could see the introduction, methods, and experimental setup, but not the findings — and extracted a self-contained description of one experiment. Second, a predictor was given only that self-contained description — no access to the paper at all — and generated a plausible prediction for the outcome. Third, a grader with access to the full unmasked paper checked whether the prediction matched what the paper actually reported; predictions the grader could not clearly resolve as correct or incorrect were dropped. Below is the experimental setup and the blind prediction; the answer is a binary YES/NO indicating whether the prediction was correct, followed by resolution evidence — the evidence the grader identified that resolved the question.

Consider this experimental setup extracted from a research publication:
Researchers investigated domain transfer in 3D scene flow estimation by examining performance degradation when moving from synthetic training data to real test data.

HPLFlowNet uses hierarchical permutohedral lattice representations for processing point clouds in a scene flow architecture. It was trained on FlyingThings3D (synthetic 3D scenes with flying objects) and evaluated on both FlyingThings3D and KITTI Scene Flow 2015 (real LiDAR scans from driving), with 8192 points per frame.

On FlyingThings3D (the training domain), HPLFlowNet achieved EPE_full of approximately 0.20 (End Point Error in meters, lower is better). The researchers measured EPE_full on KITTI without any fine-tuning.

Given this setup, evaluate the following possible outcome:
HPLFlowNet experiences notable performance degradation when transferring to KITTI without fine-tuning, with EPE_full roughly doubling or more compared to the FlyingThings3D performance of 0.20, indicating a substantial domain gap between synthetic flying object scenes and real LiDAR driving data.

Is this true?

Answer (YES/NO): NO